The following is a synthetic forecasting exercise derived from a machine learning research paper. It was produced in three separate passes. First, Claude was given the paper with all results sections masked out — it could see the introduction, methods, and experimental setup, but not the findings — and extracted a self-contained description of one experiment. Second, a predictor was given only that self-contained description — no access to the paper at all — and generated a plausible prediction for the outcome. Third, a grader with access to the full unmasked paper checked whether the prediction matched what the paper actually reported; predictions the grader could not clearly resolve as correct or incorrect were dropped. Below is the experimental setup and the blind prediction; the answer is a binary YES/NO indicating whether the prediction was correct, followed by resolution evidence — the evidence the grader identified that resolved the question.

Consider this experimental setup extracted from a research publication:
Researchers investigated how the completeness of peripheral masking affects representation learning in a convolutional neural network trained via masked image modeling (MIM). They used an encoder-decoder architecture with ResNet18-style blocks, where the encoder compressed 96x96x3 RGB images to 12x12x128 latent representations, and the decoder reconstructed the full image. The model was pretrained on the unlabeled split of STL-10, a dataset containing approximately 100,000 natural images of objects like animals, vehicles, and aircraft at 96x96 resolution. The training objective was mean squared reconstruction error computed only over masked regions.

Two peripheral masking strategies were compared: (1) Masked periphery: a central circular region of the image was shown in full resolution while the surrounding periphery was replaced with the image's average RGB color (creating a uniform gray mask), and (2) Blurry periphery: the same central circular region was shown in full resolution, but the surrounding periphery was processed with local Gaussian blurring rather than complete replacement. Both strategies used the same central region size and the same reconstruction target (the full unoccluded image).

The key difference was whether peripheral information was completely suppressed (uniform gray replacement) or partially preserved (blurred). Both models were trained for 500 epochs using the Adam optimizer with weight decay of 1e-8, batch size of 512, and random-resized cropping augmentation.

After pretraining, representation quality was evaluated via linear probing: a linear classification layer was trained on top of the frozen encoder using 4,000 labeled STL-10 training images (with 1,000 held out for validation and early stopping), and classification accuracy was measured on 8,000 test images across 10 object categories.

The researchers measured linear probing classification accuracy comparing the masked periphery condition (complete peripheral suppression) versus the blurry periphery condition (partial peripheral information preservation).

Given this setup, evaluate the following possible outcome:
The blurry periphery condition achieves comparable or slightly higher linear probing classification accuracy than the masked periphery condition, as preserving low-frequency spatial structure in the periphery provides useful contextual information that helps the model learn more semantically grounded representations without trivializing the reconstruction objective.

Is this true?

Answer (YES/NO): NO